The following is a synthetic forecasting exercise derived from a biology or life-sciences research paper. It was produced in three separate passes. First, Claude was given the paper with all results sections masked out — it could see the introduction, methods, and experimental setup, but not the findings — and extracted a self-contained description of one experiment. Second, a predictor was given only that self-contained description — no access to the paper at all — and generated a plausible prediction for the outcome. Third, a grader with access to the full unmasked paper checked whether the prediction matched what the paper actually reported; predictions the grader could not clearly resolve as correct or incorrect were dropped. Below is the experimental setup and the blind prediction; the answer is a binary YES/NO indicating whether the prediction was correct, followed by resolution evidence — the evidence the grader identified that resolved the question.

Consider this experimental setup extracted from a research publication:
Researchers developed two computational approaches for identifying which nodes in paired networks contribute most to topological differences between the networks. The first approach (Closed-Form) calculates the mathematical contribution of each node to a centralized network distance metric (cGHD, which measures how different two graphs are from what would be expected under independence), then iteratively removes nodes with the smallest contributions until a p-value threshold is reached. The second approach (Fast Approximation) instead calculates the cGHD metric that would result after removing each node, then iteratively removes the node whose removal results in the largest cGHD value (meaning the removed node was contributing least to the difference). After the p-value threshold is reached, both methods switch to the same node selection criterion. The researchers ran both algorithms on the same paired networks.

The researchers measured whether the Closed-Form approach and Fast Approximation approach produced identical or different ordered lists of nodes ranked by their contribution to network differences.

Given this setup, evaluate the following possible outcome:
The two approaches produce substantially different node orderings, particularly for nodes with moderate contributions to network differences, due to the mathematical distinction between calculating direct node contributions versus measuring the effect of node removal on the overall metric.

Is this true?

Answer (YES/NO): NO